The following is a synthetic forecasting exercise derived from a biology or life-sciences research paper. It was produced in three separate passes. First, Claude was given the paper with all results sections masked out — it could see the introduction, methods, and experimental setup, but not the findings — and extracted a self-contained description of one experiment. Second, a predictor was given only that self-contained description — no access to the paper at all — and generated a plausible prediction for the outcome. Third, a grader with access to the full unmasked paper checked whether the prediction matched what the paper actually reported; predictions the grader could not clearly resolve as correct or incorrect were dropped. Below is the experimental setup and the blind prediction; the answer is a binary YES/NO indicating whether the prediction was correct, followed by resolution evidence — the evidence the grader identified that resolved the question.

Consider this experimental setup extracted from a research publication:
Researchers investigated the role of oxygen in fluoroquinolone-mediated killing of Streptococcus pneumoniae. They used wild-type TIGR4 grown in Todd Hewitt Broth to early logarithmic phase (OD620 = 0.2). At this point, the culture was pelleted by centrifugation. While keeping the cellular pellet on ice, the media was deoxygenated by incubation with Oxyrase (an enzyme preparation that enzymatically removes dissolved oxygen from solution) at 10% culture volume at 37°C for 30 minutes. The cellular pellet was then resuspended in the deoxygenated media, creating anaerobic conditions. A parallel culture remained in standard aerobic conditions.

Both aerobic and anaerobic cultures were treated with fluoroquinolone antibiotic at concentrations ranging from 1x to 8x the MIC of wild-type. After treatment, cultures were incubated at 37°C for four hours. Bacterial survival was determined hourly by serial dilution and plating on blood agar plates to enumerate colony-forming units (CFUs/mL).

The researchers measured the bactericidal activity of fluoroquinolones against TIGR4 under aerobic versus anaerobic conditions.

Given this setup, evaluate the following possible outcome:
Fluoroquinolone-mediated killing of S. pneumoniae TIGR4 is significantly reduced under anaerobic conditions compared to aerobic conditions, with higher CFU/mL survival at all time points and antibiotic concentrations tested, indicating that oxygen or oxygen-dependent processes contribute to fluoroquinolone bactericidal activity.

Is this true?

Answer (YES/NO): NO